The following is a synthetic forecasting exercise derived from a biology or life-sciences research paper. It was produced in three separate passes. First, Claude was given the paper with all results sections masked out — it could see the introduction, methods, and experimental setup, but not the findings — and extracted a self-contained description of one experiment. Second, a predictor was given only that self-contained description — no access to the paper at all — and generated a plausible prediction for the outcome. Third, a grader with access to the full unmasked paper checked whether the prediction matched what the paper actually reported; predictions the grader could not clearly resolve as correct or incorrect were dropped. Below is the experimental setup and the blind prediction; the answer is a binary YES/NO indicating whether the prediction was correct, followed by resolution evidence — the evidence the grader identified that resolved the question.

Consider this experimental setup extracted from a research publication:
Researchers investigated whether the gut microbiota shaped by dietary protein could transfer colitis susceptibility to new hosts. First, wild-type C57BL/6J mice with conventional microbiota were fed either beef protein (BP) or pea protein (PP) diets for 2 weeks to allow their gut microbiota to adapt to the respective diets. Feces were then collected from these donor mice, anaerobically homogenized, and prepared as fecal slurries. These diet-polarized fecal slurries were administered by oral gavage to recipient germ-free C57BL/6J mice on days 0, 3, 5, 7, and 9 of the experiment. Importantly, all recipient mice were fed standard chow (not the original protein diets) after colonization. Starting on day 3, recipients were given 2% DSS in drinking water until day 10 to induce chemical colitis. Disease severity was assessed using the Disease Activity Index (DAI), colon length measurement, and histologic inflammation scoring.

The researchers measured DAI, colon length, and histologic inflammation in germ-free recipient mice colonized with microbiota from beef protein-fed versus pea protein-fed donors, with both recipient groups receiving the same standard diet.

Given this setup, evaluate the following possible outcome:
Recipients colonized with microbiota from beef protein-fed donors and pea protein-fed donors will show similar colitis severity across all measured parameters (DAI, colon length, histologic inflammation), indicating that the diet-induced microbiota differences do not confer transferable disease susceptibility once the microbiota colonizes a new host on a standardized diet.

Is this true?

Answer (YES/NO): NO